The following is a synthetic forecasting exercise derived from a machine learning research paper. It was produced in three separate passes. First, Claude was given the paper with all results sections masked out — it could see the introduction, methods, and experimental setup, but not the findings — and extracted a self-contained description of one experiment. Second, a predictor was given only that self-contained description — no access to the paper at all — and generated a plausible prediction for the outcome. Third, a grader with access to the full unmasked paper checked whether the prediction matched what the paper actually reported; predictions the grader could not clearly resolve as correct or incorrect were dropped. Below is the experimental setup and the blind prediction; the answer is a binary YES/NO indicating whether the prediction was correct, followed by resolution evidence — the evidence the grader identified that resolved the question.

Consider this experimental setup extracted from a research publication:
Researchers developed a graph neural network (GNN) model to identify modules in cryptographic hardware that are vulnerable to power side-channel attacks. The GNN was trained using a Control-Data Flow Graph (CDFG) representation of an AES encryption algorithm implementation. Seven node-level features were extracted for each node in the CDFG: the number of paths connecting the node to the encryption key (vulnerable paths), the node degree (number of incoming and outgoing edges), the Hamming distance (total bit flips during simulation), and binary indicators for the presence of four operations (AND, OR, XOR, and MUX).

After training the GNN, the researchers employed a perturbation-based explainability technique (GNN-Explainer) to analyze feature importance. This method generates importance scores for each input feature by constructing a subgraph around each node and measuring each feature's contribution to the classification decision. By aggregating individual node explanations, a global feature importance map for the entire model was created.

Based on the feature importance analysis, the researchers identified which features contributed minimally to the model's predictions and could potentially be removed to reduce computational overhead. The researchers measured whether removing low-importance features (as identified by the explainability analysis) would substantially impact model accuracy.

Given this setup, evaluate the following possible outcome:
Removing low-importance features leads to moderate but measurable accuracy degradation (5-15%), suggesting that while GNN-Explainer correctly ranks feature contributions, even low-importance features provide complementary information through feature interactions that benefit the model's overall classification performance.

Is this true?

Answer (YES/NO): NO